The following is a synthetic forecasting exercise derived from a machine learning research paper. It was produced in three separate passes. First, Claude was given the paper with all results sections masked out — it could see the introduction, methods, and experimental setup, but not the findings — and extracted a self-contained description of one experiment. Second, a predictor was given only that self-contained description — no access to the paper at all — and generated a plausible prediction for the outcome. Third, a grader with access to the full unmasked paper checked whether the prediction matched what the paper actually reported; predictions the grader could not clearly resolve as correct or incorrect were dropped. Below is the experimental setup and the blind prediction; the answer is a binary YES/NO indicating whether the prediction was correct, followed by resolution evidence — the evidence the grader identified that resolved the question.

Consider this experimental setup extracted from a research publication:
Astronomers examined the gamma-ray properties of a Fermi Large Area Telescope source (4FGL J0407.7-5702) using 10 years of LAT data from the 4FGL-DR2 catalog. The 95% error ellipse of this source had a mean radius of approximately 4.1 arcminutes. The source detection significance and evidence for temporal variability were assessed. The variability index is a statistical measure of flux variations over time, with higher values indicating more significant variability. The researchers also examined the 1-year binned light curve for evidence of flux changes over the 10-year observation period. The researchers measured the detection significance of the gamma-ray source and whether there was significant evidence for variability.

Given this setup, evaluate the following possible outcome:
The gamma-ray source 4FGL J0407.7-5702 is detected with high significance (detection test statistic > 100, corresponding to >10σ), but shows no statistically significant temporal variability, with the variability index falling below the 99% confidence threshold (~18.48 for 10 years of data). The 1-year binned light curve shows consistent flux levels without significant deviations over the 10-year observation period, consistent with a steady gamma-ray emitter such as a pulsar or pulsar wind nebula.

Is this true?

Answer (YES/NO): NO